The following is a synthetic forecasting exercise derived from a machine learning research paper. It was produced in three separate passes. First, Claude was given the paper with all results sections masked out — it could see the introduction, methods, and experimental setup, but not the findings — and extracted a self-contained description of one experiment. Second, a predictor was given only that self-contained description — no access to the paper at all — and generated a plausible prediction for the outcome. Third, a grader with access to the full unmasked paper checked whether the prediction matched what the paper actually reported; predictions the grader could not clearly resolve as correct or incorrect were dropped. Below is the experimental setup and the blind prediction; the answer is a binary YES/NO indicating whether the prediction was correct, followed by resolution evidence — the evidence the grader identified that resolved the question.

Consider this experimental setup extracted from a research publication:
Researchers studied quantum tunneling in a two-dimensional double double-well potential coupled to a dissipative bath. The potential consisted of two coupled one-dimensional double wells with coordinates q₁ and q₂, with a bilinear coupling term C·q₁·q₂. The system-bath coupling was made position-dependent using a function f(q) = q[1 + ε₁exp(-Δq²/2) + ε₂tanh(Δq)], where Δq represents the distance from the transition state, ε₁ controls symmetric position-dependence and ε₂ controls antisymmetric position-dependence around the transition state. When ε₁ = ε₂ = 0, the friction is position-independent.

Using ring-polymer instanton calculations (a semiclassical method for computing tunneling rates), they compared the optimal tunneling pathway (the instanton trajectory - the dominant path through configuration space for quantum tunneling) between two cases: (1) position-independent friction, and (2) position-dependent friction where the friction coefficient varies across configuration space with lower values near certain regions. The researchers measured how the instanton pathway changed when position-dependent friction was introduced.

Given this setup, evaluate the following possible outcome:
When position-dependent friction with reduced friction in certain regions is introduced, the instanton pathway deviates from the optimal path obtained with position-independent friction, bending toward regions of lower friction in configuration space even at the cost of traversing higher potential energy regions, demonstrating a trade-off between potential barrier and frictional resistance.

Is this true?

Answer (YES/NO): YES